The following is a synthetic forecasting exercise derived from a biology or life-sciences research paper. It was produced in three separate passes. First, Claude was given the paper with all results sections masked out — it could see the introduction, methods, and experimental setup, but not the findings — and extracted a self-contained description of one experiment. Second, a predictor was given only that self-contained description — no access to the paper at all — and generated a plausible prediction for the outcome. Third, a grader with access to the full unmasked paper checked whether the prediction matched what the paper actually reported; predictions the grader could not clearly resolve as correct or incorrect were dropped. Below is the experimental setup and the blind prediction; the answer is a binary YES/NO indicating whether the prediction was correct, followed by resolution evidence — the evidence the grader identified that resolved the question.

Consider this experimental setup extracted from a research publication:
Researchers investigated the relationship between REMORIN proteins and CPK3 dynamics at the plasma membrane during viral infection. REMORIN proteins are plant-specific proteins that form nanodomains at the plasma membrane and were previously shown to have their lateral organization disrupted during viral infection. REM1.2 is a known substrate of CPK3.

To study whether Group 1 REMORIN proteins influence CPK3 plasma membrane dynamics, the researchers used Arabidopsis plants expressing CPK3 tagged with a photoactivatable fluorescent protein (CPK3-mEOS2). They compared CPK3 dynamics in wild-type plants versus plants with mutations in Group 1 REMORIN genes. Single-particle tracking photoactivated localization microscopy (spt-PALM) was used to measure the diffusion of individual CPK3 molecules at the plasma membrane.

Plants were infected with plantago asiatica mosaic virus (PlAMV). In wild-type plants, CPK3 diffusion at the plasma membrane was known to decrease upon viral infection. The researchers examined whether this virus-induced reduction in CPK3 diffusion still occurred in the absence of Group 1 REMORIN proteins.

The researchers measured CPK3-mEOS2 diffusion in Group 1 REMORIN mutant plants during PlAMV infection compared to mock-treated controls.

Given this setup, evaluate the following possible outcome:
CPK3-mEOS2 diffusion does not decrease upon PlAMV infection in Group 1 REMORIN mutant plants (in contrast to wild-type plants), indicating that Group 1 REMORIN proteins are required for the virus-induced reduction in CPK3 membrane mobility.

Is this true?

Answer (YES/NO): YES